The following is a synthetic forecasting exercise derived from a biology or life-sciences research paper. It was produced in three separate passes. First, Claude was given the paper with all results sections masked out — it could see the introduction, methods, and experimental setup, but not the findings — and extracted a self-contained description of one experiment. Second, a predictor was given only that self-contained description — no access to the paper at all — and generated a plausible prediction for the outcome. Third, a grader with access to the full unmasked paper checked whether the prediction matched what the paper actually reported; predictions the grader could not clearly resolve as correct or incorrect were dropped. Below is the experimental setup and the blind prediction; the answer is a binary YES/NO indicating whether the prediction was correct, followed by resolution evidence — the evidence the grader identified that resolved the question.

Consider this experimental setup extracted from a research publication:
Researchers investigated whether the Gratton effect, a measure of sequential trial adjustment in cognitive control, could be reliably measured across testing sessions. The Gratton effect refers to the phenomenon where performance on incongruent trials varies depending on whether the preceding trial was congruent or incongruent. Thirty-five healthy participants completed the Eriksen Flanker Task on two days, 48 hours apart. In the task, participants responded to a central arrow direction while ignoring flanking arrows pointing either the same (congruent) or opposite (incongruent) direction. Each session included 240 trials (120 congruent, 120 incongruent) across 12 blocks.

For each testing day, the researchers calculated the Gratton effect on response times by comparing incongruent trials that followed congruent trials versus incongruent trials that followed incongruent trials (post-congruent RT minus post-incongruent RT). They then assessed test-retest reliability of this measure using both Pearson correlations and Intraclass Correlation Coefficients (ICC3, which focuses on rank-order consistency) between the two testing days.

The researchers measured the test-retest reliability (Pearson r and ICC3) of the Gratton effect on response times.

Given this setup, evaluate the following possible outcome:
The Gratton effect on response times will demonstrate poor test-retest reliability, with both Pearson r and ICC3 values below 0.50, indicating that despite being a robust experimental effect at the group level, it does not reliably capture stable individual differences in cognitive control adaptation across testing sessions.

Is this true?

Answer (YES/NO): YES